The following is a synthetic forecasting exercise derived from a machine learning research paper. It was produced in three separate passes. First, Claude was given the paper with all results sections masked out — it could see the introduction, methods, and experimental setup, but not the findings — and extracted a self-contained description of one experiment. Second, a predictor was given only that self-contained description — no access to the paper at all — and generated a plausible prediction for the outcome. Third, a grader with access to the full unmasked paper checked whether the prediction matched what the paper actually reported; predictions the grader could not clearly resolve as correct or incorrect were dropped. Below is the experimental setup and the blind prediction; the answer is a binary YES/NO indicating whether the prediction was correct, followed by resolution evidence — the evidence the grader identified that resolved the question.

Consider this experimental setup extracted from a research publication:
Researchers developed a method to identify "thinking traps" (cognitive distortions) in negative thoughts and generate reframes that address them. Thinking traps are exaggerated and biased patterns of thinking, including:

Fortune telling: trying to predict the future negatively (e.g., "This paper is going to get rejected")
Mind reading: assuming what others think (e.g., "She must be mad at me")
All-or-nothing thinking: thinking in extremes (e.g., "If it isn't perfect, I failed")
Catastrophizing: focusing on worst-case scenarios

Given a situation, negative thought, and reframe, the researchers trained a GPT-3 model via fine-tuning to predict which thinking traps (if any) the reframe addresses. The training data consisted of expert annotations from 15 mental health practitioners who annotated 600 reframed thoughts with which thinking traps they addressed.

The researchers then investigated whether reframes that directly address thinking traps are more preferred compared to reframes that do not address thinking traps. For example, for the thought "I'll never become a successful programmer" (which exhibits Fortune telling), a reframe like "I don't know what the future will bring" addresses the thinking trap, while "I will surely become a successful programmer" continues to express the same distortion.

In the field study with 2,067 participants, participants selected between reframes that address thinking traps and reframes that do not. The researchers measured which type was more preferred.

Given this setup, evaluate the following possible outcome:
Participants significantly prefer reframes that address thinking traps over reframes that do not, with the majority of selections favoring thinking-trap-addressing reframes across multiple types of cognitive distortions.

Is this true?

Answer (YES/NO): NO